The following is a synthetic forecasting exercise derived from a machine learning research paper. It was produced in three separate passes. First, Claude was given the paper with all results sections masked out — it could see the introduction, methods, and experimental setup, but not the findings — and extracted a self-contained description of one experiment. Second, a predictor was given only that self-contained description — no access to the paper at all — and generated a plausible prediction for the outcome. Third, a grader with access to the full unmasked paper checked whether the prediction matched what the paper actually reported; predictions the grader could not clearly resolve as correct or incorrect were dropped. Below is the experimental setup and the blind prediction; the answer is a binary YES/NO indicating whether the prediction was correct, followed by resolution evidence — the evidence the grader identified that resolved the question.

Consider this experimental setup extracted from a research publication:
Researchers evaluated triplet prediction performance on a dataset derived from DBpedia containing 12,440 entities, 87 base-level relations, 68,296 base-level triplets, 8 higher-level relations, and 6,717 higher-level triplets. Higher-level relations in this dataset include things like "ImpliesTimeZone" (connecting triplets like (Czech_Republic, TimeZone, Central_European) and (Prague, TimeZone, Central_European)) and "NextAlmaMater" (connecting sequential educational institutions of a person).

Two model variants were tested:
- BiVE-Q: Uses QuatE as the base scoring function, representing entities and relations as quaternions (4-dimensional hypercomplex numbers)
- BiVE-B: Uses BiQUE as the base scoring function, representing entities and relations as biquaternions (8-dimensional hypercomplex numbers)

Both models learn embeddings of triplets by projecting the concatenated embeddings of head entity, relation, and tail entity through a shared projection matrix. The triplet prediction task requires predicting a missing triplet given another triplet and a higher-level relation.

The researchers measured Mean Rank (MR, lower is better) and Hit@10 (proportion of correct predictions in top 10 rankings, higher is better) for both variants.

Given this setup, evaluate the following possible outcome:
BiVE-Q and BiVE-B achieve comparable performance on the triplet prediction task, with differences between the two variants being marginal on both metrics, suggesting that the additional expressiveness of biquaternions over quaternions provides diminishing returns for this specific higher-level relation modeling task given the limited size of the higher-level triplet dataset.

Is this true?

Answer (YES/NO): NO